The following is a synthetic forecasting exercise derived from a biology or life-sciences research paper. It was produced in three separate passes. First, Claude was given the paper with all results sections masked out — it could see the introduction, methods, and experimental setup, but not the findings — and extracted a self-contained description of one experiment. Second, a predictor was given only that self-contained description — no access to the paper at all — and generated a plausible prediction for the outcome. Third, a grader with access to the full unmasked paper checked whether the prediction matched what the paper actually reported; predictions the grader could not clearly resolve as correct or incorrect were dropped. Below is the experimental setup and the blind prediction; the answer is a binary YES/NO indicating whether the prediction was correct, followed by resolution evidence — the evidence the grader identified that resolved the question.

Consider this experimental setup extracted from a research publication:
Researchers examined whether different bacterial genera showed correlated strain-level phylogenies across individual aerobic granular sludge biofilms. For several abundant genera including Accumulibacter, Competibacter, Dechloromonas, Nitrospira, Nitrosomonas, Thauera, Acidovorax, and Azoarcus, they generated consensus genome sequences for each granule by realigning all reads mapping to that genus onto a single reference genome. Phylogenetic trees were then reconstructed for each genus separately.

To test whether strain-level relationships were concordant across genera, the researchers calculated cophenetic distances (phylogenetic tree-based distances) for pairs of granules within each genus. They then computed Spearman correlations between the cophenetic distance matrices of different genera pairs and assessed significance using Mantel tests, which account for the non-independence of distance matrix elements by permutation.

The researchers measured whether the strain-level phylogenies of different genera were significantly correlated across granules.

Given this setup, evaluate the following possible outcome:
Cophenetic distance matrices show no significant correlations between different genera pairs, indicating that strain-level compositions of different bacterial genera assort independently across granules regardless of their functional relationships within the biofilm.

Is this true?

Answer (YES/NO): NO